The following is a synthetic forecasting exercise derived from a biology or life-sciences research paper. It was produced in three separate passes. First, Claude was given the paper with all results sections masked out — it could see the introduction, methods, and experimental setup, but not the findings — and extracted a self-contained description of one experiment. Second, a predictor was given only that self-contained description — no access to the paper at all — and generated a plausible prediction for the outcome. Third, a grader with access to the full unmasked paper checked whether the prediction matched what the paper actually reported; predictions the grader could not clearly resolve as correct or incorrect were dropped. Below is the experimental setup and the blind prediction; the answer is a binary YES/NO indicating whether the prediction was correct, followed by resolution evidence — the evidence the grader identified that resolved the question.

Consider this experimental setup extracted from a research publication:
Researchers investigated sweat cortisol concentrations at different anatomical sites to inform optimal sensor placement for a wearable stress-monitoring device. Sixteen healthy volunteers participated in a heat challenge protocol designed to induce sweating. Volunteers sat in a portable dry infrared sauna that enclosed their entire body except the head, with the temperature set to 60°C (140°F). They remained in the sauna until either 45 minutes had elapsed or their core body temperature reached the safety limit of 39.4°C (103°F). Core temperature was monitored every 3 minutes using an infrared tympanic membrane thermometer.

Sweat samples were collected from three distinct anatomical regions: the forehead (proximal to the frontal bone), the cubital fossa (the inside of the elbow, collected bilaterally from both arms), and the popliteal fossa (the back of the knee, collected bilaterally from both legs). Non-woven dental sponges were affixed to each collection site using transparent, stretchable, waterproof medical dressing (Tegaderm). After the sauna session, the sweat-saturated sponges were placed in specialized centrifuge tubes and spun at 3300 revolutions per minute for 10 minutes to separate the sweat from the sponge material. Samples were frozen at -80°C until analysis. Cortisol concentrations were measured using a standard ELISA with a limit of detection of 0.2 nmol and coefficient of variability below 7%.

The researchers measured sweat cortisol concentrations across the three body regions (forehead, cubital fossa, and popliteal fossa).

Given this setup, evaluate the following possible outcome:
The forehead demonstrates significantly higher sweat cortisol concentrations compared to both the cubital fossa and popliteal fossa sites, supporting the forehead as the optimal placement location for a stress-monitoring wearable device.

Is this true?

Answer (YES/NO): NO